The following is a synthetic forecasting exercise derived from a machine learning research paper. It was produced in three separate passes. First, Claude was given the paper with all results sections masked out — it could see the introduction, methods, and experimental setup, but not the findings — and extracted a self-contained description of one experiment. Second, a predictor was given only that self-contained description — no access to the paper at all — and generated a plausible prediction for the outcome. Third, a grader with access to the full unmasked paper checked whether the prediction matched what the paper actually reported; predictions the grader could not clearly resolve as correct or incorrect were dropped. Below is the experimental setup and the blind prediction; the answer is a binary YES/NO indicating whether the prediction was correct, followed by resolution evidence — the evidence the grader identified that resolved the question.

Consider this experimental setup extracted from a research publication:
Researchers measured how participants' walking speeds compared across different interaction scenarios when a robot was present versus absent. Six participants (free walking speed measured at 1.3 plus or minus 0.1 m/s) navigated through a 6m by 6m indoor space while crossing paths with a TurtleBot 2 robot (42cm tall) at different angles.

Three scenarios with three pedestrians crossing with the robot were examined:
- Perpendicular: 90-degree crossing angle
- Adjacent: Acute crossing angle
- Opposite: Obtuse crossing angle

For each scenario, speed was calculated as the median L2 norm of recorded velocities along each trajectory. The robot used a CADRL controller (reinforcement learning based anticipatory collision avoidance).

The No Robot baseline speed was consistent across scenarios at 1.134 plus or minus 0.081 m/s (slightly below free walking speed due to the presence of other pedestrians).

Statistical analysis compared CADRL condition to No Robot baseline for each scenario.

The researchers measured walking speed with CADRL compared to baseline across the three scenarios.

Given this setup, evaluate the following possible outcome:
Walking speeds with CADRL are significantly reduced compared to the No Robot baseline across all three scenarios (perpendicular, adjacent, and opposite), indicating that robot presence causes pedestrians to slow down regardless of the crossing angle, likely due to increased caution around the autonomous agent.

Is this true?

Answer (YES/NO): NO